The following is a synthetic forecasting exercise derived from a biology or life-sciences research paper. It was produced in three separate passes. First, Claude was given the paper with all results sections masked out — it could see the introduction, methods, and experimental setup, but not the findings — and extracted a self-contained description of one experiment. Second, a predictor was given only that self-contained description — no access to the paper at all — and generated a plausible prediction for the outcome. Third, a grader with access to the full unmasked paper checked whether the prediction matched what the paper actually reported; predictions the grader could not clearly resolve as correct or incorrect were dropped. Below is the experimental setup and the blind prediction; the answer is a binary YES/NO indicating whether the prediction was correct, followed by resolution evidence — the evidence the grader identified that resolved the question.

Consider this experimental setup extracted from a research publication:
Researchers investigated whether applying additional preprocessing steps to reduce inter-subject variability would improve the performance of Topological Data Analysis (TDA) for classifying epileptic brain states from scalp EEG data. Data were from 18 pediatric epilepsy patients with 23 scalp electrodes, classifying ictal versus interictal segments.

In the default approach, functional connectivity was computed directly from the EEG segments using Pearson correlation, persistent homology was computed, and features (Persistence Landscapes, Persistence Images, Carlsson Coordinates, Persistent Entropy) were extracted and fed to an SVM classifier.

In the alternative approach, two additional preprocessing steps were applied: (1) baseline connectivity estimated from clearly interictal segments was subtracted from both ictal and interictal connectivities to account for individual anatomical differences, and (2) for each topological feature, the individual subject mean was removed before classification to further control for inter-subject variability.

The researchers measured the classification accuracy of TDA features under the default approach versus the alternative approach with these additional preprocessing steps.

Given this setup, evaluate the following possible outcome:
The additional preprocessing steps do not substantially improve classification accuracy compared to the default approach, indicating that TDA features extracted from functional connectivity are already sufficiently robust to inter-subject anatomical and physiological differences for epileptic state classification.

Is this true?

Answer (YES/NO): NO